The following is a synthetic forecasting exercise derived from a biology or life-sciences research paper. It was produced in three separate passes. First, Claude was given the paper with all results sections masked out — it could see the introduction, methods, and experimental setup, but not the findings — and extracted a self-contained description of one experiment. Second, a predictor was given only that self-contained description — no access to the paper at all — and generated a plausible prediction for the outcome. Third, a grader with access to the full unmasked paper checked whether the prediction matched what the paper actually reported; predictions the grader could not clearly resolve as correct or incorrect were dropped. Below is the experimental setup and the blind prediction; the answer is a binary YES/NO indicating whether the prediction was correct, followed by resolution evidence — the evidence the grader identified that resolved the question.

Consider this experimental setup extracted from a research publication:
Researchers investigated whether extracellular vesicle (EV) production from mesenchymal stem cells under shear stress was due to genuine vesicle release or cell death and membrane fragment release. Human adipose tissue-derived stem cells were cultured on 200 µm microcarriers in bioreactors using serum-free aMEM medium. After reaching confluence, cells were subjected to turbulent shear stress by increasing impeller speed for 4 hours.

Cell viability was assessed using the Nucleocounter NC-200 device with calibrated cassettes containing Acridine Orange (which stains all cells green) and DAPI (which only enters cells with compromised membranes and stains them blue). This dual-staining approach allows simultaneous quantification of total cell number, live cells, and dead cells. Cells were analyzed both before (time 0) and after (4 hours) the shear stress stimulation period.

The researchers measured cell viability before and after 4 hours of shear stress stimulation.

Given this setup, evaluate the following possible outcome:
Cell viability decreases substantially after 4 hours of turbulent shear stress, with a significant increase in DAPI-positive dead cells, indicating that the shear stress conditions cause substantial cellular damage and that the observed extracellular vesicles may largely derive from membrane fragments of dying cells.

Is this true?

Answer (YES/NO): NO